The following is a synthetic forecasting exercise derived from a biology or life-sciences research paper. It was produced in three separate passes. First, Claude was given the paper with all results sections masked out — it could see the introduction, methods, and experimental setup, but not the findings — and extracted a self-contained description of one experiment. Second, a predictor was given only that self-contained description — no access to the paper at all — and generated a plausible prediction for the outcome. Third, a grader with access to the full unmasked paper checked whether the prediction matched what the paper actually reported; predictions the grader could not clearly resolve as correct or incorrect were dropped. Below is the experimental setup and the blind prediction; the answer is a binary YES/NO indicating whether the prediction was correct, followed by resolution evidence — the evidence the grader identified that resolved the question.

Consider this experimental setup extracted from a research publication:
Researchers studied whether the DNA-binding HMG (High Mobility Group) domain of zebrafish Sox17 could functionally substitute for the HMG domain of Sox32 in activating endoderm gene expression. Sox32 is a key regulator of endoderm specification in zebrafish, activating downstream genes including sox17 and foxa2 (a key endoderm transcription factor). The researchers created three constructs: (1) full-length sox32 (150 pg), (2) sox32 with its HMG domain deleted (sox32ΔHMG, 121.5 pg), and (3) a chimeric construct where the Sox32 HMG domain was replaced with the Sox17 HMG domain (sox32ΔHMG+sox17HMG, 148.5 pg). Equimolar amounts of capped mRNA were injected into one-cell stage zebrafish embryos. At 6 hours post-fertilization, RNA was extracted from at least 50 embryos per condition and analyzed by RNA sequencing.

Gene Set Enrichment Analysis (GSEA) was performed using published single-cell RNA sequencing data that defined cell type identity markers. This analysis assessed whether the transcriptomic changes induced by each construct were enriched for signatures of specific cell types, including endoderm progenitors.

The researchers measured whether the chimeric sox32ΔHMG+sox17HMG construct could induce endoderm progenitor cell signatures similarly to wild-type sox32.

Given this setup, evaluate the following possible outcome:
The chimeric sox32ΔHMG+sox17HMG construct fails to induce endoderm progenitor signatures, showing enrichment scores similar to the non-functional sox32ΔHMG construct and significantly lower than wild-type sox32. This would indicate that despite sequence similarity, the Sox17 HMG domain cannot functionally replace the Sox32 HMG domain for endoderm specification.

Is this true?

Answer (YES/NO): NO